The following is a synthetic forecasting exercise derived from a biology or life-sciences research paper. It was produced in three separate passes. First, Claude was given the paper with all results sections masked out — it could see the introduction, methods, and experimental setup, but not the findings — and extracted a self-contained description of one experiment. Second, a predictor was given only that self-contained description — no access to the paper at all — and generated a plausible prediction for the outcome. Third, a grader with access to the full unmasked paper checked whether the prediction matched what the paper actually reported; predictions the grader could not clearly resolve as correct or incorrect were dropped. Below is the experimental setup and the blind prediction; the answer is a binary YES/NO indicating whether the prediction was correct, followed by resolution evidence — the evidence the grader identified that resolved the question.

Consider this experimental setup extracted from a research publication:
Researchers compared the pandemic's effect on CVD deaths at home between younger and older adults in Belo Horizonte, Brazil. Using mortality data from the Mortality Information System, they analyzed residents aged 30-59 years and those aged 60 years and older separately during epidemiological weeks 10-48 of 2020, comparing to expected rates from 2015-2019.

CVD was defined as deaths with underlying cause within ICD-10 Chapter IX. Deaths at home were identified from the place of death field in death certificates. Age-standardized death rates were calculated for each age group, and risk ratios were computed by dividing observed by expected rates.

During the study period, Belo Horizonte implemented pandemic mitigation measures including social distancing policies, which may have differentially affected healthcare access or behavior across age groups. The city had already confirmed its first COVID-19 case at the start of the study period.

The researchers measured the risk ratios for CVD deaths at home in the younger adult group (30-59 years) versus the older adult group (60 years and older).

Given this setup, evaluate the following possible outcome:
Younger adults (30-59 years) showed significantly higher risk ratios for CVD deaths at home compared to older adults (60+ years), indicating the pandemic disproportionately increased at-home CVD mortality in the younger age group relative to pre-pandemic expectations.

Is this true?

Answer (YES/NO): NO